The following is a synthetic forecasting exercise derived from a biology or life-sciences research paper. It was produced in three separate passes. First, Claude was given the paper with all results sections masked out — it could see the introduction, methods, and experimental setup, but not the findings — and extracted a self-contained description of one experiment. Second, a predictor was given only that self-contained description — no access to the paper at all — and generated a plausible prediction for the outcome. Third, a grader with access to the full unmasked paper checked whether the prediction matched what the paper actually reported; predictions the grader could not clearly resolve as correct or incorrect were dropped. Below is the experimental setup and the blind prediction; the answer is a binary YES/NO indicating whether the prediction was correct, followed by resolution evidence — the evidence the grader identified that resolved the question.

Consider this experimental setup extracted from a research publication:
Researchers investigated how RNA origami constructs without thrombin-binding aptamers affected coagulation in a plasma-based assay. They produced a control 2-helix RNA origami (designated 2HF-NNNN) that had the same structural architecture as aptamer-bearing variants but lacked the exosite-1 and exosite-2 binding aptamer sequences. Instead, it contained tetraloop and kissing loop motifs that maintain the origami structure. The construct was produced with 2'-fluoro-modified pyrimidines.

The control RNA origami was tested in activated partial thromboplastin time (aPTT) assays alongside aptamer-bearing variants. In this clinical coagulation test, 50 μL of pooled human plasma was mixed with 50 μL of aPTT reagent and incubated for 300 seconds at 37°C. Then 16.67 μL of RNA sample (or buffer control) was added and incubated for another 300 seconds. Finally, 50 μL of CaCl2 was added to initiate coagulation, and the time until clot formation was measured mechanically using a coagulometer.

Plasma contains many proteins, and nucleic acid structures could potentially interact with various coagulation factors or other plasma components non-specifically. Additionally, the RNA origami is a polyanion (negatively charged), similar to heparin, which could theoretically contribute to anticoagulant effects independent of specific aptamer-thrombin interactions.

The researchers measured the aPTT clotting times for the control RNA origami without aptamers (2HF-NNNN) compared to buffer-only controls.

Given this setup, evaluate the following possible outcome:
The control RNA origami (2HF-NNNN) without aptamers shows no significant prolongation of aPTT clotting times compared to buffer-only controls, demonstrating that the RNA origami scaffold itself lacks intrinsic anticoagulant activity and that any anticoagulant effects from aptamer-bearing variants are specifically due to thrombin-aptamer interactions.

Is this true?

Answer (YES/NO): YES